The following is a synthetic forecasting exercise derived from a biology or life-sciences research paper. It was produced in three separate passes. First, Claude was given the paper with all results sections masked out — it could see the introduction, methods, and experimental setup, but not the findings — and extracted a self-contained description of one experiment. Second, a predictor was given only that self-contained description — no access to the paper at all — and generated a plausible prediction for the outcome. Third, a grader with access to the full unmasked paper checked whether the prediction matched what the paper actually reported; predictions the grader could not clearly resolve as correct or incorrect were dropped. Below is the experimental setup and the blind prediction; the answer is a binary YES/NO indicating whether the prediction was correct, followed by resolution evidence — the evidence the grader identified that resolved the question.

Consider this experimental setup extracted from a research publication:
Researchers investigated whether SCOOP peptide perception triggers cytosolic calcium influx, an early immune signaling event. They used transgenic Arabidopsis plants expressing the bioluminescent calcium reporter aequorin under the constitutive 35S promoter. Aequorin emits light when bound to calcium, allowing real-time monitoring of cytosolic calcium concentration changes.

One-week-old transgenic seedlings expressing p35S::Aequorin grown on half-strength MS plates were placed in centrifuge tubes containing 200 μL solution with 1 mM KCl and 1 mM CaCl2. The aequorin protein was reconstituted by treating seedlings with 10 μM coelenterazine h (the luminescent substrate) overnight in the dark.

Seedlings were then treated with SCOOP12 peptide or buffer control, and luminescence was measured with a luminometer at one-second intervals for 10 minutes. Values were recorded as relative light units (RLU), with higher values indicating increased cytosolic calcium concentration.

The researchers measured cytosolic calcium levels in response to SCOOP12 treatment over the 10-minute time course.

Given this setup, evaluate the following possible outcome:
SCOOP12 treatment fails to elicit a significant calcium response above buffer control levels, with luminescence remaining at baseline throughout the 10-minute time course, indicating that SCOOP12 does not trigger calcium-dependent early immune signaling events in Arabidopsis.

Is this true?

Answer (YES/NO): NO